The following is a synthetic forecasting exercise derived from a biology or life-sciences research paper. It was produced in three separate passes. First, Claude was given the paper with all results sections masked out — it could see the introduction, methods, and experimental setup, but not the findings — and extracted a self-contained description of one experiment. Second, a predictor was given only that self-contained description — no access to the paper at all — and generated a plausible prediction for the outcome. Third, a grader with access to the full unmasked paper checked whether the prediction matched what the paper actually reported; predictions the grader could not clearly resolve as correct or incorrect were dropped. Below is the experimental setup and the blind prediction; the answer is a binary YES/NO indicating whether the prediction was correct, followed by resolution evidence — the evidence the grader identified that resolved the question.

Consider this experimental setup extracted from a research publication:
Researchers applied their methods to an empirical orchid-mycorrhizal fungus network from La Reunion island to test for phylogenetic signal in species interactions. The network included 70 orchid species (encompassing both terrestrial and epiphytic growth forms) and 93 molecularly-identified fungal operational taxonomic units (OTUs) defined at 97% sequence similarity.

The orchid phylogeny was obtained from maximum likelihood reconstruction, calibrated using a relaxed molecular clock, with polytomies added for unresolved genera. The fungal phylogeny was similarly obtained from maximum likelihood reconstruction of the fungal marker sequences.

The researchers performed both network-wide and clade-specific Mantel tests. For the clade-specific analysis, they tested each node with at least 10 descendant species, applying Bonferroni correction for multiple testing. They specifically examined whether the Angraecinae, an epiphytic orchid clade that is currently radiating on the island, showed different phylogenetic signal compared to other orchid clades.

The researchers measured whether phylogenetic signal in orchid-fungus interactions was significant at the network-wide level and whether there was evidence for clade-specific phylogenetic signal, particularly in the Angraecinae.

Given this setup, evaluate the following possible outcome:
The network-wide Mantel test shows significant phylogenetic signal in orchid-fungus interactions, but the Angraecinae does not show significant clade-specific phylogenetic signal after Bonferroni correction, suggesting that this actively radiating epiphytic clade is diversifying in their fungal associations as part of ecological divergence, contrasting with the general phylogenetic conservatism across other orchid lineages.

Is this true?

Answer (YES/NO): NO